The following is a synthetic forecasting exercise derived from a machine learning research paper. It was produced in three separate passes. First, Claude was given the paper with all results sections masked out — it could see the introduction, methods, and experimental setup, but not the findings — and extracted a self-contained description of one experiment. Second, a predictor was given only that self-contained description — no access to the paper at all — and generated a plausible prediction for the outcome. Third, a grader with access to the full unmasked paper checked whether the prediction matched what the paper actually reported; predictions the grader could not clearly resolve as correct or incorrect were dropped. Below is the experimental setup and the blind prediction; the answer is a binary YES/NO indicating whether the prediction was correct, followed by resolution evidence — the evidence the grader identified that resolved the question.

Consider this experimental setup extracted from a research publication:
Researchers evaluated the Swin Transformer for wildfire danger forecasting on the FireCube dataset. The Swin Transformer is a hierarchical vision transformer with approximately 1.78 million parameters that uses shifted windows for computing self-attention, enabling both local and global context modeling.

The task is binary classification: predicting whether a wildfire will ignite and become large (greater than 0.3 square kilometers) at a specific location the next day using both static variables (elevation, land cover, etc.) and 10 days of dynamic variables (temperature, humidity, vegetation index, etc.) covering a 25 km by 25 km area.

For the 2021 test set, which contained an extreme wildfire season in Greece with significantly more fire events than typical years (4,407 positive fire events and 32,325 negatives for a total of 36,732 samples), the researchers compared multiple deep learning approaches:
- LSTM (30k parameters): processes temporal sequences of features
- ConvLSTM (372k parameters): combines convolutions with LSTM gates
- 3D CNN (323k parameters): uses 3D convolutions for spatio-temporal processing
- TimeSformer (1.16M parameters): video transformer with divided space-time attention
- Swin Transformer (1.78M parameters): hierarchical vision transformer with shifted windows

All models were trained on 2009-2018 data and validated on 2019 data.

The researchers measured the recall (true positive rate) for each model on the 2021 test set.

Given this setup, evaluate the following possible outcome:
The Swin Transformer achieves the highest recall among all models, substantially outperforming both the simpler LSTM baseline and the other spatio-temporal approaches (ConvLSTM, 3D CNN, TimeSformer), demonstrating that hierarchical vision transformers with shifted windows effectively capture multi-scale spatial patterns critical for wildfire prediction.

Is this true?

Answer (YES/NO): YES